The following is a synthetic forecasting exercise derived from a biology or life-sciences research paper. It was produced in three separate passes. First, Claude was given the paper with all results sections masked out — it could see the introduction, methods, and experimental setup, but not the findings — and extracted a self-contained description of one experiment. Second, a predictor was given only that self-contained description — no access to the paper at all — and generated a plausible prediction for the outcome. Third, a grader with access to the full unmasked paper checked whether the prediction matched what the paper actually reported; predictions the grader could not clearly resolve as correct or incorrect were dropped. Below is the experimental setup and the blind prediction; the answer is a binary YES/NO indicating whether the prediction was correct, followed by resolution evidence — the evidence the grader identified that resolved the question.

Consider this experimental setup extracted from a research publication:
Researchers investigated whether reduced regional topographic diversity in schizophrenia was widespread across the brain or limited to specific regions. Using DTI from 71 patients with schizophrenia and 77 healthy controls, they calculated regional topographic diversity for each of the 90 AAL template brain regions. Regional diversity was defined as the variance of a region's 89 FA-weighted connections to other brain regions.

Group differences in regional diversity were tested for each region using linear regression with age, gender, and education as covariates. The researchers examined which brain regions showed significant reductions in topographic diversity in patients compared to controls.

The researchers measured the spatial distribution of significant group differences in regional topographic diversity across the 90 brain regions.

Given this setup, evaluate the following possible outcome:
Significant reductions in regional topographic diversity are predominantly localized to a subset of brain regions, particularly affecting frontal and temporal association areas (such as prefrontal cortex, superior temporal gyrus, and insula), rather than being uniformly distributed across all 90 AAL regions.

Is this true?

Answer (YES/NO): NO